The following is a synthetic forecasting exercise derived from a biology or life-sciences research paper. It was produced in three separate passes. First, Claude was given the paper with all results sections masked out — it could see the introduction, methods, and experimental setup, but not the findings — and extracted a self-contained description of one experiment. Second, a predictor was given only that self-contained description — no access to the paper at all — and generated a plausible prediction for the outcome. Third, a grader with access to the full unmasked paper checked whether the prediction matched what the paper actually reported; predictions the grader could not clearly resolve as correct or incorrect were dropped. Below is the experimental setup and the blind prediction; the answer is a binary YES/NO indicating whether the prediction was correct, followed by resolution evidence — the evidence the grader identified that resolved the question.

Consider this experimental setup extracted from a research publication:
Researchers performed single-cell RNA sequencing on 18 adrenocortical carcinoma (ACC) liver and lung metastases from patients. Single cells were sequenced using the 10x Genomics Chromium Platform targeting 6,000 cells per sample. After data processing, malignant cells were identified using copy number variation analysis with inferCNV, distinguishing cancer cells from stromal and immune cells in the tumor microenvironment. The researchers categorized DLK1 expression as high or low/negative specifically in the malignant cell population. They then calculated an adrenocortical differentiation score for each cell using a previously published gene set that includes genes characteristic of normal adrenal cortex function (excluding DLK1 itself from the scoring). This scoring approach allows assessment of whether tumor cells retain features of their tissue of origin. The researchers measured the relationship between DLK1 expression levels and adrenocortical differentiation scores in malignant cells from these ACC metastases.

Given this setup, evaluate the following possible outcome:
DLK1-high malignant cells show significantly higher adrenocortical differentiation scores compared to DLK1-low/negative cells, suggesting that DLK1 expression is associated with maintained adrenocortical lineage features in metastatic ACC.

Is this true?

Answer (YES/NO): YES